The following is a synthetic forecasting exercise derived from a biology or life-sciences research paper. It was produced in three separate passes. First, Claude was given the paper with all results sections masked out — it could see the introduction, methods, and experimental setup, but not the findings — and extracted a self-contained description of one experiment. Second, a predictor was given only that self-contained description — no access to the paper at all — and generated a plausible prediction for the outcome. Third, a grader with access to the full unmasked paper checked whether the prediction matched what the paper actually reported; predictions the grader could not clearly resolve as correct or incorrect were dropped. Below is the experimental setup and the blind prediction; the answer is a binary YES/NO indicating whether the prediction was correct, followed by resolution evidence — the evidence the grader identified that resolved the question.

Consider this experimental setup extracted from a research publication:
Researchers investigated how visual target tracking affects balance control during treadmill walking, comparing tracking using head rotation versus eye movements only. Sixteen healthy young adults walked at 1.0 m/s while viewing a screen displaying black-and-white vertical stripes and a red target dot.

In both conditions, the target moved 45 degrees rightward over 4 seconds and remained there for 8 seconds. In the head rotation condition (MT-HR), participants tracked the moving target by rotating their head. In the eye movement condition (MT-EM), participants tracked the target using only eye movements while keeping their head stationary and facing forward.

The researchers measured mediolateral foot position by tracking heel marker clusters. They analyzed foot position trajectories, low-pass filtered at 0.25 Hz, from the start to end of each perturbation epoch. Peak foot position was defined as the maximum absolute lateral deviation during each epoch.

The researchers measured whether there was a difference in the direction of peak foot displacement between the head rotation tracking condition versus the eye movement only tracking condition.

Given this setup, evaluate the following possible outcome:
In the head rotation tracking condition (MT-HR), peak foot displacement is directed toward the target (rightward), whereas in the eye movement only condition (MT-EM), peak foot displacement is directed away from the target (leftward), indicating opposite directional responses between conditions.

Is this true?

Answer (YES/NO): NO